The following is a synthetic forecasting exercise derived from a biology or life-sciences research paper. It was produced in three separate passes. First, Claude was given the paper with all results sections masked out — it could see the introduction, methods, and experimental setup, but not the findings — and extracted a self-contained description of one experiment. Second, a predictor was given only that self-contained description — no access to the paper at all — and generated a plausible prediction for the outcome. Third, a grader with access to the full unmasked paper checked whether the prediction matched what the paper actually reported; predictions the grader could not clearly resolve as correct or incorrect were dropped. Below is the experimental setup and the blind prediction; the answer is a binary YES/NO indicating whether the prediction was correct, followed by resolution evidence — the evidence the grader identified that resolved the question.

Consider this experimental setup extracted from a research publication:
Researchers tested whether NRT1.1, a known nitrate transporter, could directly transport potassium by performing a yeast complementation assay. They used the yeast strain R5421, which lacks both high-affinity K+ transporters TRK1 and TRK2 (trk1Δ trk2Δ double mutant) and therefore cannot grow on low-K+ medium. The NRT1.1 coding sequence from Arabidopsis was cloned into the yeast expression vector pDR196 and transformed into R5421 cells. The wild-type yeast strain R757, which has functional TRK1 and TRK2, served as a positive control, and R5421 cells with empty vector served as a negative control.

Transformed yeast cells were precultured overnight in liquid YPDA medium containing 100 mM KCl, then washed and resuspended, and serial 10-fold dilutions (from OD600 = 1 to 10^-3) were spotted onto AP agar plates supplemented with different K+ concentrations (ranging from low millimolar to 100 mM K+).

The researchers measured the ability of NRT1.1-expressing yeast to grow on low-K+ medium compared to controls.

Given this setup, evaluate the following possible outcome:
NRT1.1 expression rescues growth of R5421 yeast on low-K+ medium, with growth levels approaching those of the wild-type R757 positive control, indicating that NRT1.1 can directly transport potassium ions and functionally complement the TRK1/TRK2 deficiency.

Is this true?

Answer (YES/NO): NO